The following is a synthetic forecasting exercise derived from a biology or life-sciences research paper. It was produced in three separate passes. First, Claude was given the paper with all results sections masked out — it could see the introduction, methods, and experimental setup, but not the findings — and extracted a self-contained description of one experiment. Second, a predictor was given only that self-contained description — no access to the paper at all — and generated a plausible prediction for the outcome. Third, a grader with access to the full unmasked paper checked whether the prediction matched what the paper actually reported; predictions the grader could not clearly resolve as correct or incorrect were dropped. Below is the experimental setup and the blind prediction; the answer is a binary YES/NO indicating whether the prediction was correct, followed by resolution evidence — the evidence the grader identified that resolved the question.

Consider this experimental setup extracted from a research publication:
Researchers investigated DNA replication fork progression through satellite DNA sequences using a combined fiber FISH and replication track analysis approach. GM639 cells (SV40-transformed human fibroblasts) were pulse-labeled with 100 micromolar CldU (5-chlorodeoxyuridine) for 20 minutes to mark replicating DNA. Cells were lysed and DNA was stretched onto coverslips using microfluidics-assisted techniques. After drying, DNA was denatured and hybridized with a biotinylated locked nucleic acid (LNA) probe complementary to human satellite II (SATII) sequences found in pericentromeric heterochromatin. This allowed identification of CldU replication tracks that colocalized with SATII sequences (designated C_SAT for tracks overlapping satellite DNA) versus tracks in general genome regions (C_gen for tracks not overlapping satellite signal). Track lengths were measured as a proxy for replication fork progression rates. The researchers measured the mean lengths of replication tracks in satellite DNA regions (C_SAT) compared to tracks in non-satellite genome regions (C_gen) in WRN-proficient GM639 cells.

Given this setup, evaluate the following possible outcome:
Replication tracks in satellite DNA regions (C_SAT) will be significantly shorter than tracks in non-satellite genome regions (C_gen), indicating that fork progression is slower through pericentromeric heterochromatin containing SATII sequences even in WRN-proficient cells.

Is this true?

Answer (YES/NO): YES